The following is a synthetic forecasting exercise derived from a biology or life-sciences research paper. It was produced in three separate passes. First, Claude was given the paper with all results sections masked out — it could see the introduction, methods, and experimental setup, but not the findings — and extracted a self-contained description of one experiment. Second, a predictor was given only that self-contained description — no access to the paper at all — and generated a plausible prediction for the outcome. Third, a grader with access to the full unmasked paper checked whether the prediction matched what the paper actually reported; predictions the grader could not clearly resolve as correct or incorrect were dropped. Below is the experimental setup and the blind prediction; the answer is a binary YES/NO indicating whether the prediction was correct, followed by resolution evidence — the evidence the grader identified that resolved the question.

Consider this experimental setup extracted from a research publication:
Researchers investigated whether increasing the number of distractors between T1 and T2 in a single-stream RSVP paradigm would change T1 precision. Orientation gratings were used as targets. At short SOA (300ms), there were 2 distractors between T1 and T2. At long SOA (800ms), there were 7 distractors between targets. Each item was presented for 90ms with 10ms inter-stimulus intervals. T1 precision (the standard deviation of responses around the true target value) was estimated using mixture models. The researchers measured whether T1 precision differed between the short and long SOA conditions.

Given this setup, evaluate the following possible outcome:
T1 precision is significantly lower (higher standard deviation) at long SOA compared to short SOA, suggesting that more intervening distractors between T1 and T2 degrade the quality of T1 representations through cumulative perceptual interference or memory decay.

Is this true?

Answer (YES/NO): NO